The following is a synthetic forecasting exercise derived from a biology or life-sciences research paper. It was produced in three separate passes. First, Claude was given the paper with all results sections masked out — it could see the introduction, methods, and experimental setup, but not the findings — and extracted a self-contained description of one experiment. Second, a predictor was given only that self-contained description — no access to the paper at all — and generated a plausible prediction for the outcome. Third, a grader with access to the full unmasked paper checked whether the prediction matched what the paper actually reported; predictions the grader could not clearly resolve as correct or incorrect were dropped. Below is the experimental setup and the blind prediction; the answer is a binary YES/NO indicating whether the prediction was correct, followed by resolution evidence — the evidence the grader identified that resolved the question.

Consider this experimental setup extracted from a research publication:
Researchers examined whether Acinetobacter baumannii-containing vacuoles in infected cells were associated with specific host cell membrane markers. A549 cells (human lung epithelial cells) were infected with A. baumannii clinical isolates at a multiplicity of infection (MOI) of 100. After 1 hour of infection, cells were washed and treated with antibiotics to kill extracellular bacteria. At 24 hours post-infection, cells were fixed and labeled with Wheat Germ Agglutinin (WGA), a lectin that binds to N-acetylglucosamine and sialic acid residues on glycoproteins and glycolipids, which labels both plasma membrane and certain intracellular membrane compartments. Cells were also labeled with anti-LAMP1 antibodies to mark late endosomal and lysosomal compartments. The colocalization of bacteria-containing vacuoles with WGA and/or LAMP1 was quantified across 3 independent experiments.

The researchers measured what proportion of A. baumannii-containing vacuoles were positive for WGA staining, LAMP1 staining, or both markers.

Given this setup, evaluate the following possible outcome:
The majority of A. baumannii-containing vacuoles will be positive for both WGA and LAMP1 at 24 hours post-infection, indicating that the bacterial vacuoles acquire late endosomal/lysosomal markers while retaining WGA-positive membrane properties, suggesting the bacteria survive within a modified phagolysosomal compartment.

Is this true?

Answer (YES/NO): YES